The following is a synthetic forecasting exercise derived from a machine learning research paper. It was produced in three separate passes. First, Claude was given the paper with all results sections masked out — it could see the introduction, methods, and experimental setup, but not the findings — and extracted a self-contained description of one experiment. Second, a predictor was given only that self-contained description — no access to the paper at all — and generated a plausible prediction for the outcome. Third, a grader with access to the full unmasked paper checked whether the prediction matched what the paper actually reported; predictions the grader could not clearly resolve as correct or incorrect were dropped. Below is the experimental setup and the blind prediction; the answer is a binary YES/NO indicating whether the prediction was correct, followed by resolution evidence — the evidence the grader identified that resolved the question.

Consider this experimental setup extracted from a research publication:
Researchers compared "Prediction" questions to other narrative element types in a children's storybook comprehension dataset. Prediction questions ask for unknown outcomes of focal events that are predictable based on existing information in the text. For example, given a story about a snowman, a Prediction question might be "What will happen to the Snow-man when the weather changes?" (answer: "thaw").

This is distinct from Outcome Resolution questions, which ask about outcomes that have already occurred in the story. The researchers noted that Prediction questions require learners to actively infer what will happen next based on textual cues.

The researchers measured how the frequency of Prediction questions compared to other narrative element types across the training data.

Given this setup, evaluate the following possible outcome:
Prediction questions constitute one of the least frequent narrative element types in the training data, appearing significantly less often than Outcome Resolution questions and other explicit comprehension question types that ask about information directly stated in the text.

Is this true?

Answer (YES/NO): YES